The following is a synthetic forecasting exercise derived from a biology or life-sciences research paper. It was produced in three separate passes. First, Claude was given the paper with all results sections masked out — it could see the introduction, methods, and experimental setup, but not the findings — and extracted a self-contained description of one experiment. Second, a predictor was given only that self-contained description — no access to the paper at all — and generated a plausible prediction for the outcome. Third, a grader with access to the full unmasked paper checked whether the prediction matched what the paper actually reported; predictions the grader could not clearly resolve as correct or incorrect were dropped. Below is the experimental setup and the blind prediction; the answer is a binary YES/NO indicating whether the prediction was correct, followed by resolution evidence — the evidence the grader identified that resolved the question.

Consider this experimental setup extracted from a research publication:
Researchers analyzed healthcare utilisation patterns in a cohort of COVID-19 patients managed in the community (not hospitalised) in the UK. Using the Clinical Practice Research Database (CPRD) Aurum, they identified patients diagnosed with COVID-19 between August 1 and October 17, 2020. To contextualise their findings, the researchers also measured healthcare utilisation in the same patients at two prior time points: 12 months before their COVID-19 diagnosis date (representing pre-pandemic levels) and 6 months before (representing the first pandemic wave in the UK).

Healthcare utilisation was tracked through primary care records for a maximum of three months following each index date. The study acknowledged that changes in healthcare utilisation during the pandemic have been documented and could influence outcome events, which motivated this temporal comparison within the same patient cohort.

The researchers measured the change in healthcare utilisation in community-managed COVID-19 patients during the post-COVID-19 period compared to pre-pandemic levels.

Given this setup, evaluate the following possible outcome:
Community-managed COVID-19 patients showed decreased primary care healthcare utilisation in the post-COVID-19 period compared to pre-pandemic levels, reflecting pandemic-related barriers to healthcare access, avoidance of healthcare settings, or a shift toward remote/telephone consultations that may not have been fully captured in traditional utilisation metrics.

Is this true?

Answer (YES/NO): NO